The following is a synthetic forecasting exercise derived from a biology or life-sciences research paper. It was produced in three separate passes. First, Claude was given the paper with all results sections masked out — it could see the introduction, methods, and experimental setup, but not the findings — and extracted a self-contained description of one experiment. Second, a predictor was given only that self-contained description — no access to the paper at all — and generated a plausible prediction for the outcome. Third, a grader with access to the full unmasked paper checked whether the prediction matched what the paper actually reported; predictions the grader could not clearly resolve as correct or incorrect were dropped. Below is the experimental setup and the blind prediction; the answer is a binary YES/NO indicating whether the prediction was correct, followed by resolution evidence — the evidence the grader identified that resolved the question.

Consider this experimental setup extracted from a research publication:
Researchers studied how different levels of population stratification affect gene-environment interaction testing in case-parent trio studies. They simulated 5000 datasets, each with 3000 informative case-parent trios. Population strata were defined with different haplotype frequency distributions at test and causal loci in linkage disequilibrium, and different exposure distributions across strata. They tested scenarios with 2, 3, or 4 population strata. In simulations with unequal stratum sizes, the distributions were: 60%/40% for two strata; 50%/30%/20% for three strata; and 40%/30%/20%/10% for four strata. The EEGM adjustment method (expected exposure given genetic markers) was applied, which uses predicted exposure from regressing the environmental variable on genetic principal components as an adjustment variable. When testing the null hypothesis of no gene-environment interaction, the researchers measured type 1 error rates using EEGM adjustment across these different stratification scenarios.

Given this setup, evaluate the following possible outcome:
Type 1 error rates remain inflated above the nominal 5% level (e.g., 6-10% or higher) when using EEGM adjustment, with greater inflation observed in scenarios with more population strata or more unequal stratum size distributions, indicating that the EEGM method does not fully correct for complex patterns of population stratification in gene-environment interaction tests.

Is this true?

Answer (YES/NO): NO